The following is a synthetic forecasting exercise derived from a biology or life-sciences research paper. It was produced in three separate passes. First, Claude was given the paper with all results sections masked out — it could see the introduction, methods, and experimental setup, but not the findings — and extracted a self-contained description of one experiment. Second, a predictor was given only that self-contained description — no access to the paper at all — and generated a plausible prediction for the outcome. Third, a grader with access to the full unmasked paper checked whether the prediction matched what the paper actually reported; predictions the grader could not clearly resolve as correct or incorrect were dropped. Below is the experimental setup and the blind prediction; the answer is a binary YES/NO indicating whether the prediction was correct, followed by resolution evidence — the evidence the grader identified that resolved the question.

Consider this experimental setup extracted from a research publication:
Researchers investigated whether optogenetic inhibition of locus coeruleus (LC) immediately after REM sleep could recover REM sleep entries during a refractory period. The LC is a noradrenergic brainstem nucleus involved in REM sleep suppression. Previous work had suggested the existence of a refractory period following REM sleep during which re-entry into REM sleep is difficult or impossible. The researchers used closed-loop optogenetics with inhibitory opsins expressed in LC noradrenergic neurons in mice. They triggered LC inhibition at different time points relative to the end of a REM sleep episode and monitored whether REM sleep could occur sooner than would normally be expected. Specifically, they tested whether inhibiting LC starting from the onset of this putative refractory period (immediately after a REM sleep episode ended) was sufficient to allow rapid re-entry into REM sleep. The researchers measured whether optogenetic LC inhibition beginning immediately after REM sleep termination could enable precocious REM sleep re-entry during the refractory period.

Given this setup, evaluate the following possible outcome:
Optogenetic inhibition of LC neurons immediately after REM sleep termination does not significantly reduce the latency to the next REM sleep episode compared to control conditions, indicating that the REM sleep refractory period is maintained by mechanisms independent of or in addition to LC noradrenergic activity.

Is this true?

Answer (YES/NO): YES